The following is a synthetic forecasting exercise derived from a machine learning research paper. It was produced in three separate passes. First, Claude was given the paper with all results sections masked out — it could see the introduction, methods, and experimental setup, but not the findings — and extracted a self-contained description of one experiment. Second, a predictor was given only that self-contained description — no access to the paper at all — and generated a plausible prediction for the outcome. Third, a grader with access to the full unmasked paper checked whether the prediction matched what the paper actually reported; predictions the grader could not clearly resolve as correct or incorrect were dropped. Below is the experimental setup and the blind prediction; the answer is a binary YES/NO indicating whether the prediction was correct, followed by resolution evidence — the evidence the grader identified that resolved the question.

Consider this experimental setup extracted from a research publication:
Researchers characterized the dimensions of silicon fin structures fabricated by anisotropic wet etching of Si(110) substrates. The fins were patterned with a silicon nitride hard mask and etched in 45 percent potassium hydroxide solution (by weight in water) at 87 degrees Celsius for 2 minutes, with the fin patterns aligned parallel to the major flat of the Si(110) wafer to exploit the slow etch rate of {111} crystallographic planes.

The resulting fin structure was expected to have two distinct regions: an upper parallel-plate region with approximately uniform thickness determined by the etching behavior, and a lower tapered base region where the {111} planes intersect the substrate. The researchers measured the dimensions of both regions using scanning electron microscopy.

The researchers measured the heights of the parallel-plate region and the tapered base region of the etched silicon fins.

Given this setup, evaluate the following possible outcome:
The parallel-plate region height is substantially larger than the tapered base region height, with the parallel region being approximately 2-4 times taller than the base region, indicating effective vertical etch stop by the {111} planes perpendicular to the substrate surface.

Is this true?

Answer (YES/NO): YES